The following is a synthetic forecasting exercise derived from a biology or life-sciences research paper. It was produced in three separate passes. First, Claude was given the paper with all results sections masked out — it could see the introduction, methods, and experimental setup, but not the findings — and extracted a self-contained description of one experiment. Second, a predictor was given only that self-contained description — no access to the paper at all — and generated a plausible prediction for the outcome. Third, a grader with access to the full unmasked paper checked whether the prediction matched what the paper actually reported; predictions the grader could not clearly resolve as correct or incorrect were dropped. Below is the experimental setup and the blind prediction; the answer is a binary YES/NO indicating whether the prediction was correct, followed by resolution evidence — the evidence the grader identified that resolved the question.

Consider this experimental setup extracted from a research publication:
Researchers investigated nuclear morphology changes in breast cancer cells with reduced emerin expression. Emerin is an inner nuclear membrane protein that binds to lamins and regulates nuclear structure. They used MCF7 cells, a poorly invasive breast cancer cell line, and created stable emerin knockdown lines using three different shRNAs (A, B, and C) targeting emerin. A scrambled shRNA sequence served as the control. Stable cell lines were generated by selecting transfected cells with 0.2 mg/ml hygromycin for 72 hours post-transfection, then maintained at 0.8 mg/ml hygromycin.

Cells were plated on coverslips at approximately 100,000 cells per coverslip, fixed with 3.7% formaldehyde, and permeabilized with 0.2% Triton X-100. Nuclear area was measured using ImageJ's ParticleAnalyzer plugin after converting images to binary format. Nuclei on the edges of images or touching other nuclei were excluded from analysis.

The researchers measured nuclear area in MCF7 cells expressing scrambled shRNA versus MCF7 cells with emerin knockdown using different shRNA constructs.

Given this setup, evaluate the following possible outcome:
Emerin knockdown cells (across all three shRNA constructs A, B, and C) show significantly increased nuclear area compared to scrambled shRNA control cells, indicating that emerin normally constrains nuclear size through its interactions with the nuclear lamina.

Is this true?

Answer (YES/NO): NO